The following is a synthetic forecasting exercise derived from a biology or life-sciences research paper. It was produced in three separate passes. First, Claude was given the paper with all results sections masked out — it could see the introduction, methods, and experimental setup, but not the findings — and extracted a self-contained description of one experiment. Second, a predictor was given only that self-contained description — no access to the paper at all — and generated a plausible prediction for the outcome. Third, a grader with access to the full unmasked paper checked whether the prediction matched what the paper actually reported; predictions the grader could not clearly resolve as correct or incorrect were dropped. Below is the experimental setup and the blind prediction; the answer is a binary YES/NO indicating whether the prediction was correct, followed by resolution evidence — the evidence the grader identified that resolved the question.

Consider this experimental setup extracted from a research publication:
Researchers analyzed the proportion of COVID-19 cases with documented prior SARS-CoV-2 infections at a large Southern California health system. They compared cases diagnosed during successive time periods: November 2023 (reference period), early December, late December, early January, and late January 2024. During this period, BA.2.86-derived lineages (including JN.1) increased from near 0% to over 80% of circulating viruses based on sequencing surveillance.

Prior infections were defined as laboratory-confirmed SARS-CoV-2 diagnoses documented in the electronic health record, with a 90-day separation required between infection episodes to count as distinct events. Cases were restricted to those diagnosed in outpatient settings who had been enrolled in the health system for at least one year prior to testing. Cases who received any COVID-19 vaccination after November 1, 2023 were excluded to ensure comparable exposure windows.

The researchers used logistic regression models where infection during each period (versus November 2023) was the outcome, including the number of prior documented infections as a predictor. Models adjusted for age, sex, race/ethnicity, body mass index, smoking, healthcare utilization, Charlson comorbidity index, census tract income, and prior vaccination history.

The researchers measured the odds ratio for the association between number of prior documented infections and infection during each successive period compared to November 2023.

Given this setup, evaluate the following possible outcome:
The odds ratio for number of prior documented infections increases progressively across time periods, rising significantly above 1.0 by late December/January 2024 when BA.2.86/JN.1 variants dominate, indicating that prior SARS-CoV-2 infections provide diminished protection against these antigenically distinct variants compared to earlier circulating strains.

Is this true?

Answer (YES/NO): YES